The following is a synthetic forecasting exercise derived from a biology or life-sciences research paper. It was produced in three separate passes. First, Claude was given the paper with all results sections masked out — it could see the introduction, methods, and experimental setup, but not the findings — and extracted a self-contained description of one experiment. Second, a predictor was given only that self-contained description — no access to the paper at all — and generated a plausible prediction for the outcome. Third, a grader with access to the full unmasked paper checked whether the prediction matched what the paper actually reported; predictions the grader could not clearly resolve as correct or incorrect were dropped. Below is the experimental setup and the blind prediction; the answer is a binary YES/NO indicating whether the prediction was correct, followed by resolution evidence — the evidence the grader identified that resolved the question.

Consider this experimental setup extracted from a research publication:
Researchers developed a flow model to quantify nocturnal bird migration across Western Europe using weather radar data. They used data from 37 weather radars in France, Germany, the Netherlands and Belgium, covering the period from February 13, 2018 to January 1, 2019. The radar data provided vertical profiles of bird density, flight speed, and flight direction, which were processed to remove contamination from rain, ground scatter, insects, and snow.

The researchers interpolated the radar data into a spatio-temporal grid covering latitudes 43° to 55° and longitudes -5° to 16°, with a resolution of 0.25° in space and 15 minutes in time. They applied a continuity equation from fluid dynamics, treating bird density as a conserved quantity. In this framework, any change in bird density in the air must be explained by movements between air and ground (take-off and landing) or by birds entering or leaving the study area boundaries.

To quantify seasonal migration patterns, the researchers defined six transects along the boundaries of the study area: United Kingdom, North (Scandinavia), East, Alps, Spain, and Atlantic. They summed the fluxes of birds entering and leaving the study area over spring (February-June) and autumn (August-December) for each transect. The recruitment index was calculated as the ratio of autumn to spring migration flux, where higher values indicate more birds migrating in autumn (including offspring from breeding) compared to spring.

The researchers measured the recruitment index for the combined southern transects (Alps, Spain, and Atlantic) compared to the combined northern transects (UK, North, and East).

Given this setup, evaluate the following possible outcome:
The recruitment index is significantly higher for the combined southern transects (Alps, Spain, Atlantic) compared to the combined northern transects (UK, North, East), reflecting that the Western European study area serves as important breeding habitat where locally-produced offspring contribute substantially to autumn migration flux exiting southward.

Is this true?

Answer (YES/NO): YES